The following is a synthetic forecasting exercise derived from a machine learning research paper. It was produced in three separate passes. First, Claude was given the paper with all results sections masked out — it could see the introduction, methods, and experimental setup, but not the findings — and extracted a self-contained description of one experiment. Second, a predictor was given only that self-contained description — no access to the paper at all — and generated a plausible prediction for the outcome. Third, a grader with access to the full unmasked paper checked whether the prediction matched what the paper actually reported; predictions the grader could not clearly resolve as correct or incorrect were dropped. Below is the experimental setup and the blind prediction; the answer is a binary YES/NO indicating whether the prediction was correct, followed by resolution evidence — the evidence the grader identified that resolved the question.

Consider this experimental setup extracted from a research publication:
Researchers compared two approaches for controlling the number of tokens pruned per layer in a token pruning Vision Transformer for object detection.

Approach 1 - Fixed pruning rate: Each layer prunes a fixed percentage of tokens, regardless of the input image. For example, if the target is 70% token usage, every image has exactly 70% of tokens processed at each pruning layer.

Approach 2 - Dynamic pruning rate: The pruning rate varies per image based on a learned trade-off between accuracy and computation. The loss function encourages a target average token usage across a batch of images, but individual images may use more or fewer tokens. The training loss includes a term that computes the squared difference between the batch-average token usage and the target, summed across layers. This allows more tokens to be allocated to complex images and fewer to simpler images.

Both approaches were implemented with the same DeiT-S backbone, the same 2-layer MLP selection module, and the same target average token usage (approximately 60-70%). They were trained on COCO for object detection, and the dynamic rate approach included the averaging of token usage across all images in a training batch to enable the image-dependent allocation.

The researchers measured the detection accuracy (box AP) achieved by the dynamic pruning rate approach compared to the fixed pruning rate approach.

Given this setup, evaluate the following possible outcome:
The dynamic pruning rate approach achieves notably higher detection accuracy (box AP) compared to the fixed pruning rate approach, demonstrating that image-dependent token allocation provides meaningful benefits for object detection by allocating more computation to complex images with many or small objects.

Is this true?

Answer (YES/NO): NO